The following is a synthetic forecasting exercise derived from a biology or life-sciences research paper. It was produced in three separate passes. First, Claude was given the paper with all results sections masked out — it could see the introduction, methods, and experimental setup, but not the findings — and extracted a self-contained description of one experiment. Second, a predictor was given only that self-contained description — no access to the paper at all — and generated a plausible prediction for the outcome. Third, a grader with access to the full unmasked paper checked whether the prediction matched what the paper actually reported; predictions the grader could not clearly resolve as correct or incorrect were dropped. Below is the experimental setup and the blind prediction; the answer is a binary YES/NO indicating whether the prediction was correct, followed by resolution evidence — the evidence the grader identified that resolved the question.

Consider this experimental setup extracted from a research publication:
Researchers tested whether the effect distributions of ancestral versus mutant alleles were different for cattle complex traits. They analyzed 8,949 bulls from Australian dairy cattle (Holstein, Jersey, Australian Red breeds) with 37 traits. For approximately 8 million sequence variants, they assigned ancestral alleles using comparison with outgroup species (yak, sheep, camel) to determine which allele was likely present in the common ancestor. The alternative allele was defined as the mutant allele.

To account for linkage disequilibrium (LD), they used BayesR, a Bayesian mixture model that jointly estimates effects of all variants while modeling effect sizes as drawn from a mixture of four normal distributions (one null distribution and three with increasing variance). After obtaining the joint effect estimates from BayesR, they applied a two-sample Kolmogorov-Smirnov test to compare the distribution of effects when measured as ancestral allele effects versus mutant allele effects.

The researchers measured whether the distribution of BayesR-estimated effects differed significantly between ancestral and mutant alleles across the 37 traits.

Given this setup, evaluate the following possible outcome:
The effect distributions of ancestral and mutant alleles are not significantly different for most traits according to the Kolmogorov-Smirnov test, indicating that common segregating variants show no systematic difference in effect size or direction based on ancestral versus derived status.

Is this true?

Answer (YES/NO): NO